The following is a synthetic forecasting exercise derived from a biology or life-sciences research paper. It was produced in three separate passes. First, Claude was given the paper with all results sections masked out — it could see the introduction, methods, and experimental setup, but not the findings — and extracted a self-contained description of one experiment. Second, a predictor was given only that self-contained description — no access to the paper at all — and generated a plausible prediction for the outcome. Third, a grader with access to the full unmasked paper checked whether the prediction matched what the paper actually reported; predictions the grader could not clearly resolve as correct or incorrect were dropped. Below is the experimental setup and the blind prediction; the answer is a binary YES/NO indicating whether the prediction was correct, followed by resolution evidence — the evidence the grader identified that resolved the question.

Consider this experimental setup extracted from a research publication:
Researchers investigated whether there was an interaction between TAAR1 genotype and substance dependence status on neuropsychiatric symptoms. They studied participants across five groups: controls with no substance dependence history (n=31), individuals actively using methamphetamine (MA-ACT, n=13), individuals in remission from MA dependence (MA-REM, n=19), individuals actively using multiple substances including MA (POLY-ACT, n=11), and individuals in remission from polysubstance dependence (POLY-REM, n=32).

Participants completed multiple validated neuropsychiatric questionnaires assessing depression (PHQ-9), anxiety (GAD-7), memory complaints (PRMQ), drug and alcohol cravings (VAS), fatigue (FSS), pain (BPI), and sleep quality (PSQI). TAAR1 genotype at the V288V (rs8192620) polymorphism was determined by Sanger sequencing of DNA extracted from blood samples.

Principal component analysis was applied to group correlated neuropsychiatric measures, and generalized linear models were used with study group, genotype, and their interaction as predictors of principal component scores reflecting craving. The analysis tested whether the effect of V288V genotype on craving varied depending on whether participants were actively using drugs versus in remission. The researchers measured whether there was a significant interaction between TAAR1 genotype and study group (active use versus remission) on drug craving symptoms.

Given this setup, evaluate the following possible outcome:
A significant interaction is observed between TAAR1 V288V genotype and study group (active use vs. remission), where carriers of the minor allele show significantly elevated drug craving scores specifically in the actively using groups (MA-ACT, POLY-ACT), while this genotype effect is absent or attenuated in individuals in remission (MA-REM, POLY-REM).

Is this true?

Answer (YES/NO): NO